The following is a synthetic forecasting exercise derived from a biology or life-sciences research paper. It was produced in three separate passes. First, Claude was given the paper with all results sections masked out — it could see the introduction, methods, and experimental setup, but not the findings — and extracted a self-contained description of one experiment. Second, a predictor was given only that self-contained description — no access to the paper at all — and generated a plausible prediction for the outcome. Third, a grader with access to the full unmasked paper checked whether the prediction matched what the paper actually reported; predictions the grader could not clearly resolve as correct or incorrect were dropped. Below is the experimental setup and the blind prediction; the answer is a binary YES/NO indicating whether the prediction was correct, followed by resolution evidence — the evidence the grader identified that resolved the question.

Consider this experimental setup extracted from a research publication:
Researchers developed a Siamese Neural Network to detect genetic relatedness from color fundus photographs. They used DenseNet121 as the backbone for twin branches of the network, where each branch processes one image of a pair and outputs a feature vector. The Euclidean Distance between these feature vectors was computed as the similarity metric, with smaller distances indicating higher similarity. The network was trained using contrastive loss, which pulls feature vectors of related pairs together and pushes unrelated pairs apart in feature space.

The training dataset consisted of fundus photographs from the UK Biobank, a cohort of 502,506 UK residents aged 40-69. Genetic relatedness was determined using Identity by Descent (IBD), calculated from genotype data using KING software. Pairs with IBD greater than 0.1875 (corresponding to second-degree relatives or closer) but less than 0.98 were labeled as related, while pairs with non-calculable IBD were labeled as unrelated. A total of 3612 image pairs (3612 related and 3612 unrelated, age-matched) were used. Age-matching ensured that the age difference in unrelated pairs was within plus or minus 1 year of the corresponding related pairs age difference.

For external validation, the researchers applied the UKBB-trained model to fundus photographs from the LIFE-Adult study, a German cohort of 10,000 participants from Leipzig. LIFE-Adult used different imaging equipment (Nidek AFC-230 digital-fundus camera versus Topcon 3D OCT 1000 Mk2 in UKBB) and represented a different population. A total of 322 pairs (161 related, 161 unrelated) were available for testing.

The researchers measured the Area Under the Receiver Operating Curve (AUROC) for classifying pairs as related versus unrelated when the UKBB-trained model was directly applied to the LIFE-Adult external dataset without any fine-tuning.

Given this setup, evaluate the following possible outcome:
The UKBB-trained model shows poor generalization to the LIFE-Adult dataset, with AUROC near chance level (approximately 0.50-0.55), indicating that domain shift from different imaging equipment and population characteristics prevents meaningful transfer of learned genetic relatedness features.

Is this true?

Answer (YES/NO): NO